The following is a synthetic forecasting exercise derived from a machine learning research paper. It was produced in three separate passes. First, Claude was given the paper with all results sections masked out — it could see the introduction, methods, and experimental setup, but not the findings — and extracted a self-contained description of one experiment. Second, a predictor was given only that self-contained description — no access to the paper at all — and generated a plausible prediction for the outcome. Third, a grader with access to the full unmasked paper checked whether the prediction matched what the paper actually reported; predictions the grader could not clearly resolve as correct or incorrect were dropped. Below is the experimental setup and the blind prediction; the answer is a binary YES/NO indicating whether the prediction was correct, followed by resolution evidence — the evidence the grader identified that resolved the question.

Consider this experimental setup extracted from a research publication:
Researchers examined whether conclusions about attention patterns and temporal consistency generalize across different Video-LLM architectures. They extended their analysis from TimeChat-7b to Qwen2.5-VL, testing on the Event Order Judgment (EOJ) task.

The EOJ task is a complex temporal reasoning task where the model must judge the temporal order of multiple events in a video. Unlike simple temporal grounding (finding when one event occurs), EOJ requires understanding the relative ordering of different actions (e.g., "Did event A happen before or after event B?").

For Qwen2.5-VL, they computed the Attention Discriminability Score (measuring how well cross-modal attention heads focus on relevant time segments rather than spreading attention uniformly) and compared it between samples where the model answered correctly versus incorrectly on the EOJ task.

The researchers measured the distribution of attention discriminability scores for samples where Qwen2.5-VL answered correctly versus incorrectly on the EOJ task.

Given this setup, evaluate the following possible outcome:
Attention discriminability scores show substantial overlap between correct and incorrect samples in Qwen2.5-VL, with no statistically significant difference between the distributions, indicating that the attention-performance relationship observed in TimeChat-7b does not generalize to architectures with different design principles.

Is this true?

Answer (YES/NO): NO